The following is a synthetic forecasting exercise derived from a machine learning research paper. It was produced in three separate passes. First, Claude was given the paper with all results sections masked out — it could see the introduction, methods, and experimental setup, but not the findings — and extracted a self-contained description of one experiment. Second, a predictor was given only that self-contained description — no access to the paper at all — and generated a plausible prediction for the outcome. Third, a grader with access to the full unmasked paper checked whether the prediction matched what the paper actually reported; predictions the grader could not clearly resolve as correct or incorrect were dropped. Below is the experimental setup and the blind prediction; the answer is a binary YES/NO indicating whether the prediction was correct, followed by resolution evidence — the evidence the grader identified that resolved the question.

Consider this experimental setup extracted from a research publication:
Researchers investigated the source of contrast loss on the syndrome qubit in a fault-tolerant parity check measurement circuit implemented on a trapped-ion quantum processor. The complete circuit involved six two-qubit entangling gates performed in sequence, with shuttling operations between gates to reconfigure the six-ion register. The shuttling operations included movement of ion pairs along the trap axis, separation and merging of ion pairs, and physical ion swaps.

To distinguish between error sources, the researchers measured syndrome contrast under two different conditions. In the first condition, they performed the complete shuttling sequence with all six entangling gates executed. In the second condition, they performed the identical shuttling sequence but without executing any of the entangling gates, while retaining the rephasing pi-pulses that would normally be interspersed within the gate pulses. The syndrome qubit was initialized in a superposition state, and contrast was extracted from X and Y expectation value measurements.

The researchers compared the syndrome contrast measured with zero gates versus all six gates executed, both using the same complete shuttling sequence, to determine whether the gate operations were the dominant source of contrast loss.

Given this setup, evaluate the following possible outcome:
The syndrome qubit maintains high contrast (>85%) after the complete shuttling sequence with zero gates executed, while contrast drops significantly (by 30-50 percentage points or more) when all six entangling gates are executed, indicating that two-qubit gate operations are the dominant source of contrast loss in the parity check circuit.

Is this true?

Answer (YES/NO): NO